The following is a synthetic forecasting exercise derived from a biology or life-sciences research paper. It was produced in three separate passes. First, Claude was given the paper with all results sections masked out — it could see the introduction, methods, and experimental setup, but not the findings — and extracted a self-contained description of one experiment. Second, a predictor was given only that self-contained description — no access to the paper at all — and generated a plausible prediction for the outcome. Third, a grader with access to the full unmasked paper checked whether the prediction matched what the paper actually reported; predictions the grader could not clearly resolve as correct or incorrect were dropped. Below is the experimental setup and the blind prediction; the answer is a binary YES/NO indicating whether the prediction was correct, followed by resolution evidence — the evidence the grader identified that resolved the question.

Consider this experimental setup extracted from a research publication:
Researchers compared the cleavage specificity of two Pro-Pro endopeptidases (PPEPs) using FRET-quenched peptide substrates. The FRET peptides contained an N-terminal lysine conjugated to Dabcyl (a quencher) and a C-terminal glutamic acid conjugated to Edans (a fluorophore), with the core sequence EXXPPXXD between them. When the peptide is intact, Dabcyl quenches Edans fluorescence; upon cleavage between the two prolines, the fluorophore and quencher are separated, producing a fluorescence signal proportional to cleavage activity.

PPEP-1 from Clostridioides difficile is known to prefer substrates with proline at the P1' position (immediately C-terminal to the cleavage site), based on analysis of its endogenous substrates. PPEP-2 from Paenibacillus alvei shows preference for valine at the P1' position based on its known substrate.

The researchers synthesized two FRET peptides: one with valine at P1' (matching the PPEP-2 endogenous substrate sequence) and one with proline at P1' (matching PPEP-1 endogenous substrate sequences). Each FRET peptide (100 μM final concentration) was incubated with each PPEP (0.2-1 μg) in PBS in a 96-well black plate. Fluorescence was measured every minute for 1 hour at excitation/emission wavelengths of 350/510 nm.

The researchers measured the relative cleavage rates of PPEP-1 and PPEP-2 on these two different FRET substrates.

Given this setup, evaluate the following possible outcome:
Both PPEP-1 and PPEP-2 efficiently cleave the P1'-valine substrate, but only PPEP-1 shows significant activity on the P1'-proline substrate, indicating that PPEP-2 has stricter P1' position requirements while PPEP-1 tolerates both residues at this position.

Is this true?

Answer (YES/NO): NO